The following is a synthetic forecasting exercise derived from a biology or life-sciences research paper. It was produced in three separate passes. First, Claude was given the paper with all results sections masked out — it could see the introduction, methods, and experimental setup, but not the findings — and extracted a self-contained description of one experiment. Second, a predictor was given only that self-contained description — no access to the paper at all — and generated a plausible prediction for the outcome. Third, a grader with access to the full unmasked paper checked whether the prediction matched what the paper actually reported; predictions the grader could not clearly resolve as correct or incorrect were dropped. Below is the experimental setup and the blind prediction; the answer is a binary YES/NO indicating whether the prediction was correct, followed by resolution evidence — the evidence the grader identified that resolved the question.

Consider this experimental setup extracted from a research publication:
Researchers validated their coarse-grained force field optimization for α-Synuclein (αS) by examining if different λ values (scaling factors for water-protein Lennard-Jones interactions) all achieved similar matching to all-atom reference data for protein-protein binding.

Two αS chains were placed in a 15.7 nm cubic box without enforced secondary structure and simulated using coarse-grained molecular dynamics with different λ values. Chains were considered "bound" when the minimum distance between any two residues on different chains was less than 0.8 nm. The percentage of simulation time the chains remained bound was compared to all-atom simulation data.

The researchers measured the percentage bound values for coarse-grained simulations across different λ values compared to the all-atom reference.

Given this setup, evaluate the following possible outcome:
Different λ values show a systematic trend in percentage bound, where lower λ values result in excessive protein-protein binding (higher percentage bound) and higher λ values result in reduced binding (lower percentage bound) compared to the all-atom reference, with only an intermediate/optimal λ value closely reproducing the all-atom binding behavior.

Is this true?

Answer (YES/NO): NO